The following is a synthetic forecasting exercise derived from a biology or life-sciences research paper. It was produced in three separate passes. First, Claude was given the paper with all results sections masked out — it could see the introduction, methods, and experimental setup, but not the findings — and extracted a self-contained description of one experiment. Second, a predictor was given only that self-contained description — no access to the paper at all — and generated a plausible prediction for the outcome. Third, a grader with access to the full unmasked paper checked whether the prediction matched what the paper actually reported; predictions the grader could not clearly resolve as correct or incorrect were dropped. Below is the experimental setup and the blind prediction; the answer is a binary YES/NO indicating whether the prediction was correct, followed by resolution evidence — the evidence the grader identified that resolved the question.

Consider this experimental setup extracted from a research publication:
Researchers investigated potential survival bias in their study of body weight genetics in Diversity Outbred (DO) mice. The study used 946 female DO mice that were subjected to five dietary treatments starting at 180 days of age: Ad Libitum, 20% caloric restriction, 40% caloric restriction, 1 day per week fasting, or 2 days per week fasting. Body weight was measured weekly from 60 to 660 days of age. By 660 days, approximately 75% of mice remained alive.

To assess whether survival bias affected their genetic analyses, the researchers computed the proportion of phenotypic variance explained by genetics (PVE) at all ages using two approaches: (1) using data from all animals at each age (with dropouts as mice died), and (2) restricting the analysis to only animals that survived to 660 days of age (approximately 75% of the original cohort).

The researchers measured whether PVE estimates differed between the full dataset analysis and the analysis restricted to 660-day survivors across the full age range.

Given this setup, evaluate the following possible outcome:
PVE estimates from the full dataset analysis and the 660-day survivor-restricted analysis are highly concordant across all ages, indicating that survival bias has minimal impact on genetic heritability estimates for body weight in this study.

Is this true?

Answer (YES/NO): YES